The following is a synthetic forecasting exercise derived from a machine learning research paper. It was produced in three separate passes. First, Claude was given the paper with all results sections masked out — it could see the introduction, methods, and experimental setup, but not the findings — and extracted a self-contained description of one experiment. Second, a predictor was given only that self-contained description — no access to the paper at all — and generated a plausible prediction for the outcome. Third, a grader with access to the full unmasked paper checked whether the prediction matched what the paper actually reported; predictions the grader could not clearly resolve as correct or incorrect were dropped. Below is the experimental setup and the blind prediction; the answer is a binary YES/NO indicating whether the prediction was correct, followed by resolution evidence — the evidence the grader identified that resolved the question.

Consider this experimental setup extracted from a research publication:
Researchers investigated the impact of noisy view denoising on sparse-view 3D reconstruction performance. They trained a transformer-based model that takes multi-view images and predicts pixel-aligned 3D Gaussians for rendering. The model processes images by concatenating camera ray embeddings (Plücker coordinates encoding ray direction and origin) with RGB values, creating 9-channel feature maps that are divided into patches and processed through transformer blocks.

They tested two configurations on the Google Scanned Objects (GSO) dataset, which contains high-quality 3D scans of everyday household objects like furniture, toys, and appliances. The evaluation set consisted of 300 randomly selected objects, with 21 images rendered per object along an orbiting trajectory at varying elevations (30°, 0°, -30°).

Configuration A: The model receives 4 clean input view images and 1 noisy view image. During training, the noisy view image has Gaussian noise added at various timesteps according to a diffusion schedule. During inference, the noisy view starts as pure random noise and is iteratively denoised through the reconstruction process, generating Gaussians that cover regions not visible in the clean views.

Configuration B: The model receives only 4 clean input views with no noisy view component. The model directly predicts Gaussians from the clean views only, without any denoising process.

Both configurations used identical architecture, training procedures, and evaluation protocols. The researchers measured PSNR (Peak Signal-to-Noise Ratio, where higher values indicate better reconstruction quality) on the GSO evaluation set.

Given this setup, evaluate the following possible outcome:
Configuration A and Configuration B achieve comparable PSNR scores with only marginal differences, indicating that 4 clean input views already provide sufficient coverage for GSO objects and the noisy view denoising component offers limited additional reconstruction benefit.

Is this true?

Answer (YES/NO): NO